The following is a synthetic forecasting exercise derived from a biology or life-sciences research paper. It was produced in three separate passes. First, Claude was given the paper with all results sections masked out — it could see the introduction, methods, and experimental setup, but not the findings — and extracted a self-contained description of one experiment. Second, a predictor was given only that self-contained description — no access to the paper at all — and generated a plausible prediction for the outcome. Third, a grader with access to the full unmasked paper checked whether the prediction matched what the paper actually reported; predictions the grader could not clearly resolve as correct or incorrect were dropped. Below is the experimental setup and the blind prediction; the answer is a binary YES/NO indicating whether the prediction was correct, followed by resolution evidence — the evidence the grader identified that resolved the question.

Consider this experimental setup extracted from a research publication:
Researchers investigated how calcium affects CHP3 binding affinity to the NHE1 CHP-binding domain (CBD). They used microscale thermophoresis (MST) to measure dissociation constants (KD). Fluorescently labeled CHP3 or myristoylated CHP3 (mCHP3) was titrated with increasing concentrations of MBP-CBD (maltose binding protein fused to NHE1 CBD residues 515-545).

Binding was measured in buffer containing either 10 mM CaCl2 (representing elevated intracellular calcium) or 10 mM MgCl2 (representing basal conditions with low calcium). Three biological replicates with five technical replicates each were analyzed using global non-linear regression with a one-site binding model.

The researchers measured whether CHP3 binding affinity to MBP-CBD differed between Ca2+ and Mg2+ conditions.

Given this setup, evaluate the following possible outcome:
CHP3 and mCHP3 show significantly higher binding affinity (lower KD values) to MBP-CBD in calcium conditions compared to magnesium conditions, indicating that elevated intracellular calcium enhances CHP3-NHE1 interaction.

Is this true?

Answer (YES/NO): YES